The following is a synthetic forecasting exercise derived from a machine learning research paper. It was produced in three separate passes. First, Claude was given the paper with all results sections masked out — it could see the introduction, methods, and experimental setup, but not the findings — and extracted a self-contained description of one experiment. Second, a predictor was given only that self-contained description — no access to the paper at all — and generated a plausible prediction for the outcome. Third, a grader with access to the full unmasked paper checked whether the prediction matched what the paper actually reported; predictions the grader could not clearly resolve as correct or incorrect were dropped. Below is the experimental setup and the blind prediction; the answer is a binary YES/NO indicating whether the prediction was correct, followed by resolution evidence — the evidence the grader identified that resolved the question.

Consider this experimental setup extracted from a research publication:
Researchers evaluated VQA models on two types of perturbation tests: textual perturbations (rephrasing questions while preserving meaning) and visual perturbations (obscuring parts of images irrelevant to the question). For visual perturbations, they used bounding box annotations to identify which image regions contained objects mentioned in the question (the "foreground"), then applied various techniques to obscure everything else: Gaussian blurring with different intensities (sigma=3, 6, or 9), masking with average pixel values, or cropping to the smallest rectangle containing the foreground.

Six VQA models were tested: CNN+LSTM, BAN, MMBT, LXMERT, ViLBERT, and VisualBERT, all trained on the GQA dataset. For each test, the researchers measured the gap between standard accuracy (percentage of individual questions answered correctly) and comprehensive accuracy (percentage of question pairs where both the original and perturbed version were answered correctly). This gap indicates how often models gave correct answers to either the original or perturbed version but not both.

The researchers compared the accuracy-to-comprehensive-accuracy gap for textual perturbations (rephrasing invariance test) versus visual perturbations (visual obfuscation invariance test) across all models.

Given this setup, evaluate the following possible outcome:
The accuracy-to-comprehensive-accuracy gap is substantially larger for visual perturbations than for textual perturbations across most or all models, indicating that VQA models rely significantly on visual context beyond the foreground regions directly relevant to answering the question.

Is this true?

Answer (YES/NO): NO